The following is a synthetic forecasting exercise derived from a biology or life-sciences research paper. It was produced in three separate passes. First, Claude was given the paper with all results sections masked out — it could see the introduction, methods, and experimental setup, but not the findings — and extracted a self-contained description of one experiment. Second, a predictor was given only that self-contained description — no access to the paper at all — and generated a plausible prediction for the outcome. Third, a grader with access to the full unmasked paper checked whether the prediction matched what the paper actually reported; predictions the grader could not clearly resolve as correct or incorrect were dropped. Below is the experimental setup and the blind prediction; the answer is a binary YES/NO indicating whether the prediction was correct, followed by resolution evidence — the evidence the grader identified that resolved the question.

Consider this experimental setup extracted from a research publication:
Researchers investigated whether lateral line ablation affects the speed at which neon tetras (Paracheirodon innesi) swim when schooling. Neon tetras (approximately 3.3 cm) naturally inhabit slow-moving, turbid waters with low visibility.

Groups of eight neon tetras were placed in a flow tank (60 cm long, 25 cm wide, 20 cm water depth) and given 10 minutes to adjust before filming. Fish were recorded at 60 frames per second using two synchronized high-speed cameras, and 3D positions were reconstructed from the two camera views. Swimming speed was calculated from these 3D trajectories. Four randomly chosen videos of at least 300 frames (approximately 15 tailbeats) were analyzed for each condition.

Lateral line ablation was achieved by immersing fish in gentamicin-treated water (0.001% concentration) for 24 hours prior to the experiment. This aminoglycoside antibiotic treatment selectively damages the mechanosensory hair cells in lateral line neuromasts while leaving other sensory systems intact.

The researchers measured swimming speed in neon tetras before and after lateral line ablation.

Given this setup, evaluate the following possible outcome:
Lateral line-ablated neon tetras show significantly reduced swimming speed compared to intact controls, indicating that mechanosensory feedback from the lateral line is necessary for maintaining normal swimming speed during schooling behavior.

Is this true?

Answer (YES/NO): NO